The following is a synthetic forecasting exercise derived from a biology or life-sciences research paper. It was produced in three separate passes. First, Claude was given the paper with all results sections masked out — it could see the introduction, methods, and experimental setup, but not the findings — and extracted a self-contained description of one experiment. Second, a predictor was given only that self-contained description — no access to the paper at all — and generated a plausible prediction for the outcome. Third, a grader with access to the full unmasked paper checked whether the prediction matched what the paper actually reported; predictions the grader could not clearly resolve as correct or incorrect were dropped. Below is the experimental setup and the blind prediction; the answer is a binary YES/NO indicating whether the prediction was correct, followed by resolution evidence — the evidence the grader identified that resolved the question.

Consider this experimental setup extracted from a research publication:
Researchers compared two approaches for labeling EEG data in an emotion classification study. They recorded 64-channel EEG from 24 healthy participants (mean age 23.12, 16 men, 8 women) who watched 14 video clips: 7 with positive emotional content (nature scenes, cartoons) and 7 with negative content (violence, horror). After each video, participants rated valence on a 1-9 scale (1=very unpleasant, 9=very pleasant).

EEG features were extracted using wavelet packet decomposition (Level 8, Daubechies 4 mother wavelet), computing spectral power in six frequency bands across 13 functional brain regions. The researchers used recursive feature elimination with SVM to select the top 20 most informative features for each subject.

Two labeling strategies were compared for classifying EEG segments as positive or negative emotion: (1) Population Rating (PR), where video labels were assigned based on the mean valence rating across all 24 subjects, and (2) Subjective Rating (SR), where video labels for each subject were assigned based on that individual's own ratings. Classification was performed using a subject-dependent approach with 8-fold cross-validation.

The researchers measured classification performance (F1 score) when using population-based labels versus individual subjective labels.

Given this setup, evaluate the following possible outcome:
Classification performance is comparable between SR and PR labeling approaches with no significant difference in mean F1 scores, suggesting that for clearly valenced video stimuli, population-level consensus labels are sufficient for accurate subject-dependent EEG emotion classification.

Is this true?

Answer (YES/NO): YES